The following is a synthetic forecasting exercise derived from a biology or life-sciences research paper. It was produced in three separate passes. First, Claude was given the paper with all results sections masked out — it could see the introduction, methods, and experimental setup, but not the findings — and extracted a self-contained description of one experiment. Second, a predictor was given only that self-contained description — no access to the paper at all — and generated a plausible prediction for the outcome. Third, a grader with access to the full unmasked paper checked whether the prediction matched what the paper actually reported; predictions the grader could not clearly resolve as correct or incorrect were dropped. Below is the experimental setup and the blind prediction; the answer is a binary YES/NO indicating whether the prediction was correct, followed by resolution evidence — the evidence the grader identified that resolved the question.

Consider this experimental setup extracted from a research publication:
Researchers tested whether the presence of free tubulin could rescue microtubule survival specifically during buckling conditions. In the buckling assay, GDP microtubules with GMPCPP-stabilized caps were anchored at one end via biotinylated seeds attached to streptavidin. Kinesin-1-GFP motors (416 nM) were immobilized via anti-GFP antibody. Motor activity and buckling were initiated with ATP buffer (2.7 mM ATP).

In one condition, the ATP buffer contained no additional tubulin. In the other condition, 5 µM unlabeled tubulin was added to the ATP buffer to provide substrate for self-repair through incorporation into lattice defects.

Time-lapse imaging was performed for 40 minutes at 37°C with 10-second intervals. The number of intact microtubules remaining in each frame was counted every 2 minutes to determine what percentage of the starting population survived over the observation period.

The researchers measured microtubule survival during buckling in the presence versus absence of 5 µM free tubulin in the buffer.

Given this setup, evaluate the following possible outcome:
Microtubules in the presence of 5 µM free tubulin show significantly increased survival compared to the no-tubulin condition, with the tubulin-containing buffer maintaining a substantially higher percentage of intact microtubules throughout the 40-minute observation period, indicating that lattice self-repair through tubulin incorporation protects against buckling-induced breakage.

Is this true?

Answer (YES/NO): NO